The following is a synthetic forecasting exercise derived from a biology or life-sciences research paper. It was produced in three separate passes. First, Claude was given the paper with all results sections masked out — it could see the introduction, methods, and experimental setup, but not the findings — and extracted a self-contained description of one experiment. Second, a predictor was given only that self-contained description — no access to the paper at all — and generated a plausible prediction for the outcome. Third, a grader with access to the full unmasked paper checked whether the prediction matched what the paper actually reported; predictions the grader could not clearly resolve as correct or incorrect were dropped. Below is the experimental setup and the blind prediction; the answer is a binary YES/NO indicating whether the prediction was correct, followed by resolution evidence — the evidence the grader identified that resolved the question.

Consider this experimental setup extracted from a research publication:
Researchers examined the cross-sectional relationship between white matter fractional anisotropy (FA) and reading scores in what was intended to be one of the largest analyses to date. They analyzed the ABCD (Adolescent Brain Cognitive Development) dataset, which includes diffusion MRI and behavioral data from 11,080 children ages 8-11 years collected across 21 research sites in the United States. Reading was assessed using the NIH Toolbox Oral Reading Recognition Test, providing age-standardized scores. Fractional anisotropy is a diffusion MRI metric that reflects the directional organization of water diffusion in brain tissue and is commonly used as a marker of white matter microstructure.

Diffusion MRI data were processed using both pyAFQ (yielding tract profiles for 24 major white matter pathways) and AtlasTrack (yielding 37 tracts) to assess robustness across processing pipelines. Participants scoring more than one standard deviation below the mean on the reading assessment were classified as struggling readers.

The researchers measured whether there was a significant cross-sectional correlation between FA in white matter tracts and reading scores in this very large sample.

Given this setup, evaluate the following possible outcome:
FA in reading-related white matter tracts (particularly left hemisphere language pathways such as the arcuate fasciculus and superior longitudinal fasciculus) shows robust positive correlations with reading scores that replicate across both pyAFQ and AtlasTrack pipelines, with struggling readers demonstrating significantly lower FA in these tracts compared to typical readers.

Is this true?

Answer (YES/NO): NO